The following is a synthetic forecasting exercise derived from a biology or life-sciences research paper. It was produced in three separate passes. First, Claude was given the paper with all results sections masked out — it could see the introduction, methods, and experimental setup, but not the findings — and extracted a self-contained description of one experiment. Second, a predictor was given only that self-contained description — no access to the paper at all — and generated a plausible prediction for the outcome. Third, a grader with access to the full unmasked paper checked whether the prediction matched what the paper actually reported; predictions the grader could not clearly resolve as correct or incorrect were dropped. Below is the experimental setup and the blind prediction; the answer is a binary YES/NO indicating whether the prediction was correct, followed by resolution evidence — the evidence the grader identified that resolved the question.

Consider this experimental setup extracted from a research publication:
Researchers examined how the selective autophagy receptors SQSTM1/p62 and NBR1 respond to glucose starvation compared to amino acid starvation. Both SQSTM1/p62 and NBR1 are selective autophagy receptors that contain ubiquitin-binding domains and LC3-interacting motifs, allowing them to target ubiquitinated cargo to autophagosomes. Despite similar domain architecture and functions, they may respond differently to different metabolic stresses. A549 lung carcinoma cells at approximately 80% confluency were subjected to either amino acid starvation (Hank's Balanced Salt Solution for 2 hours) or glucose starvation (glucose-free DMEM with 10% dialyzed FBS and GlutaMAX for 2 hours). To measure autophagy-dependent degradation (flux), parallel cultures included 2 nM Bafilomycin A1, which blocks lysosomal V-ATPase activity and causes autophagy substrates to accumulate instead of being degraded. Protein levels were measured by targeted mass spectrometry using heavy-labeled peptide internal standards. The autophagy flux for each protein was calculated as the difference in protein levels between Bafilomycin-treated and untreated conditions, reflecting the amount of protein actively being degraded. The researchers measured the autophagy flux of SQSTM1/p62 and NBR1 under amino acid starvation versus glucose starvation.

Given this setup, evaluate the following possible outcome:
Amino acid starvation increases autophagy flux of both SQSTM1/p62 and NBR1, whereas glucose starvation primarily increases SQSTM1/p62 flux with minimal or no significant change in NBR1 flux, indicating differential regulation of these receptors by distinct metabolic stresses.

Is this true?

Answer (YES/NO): NO